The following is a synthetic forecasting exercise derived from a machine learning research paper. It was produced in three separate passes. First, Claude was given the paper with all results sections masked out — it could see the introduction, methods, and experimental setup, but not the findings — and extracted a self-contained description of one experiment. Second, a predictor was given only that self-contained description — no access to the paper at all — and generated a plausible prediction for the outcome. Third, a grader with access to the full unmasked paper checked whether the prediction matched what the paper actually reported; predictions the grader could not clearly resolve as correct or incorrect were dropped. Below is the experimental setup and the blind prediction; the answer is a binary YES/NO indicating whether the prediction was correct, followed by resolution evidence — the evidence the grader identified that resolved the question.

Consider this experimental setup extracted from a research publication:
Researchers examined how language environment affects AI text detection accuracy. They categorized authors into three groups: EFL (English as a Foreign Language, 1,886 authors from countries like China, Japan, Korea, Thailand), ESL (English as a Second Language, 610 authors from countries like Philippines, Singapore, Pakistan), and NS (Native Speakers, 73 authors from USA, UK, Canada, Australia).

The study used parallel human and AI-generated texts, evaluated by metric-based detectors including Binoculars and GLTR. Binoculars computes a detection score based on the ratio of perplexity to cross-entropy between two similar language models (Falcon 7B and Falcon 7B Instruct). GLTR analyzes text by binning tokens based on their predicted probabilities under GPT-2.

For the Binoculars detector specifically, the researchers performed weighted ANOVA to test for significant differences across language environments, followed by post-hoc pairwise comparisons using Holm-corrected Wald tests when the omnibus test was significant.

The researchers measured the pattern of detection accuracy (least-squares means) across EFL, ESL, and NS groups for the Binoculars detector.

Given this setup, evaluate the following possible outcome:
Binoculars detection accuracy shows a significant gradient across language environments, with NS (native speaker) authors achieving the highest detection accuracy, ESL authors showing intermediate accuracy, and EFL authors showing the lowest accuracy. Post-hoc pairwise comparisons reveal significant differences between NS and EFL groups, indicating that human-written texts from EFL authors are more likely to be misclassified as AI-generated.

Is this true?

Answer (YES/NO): NO